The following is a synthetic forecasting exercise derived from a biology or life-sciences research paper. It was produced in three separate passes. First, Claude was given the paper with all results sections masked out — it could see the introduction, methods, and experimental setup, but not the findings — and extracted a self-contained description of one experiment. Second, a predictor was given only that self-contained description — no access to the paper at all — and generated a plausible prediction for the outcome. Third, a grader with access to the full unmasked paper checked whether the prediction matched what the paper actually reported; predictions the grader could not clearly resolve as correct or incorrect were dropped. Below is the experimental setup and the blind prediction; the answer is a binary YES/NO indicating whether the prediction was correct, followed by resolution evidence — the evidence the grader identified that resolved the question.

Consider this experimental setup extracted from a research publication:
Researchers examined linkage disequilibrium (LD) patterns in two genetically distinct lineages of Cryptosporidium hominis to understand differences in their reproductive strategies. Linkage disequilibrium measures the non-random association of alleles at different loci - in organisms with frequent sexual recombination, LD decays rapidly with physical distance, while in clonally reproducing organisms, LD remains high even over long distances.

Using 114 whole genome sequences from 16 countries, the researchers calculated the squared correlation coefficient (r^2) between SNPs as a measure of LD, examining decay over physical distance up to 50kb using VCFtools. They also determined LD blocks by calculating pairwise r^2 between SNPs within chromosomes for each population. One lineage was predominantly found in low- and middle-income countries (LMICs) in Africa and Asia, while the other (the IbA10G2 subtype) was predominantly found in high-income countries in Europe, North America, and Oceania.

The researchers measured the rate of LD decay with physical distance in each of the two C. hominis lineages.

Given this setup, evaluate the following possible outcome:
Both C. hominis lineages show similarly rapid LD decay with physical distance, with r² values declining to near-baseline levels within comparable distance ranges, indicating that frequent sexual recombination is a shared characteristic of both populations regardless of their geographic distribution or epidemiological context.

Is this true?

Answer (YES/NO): NO